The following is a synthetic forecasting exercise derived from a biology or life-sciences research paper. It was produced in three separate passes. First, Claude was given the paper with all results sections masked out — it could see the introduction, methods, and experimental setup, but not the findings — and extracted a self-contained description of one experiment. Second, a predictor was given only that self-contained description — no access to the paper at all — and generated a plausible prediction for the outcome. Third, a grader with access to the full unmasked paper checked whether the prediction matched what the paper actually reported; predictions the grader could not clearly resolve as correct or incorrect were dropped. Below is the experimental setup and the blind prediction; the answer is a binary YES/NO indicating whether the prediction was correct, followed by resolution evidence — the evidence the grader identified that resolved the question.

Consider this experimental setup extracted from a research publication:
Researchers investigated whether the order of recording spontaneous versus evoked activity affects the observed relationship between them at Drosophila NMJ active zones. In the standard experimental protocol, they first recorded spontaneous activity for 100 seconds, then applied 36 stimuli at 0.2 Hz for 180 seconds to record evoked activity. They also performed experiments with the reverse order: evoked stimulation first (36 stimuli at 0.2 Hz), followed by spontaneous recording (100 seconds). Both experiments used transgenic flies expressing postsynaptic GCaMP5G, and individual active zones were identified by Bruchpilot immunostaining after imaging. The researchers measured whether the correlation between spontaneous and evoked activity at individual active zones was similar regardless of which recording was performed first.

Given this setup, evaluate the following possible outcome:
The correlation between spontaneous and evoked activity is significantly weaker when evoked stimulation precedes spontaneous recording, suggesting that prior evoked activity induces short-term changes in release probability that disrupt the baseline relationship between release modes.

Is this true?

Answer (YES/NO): NO